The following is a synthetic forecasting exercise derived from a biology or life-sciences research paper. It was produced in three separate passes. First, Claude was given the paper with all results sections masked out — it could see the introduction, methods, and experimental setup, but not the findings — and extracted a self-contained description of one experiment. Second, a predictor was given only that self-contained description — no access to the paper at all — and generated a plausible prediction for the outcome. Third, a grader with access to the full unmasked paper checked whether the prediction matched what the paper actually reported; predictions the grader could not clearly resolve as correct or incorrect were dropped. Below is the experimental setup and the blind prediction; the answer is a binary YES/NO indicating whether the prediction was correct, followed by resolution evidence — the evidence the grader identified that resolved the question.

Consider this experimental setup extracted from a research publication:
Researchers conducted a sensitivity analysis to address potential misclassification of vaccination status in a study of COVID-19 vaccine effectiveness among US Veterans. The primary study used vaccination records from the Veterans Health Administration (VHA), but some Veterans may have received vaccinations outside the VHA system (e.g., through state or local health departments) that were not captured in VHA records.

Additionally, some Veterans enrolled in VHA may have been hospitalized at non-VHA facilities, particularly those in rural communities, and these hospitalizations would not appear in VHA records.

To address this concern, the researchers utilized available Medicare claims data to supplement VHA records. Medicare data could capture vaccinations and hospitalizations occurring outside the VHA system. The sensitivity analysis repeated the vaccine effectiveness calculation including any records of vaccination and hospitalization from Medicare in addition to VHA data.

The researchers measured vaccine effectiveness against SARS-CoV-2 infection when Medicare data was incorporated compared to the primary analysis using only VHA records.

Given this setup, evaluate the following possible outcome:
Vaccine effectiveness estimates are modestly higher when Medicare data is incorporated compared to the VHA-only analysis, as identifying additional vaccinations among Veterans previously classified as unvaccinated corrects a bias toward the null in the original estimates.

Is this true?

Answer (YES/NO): NO